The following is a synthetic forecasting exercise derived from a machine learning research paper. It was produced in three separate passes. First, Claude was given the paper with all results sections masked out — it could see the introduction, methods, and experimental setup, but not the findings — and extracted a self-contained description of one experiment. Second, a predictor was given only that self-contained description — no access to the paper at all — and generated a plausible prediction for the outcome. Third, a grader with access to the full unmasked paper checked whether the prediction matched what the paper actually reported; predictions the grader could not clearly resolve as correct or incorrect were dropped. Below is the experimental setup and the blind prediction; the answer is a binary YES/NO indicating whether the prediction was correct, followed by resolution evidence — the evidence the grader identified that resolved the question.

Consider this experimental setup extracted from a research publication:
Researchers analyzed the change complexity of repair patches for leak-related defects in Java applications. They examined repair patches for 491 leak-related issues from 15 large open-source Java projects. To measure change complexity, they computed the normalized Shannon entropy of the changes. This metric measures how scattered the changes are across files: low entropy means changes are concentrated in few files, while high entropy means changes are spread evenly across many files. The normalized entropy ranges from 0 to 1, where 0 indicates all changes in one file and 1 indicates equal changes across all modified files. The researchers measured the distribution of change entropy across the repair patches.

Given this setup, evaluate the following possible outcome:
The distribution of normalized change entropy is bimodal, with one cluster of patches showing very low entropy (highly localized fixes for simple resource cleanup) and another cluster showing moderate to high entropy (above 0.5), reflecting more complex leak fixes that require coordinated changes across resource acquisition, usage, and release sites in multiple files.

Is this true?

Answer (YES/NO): NO